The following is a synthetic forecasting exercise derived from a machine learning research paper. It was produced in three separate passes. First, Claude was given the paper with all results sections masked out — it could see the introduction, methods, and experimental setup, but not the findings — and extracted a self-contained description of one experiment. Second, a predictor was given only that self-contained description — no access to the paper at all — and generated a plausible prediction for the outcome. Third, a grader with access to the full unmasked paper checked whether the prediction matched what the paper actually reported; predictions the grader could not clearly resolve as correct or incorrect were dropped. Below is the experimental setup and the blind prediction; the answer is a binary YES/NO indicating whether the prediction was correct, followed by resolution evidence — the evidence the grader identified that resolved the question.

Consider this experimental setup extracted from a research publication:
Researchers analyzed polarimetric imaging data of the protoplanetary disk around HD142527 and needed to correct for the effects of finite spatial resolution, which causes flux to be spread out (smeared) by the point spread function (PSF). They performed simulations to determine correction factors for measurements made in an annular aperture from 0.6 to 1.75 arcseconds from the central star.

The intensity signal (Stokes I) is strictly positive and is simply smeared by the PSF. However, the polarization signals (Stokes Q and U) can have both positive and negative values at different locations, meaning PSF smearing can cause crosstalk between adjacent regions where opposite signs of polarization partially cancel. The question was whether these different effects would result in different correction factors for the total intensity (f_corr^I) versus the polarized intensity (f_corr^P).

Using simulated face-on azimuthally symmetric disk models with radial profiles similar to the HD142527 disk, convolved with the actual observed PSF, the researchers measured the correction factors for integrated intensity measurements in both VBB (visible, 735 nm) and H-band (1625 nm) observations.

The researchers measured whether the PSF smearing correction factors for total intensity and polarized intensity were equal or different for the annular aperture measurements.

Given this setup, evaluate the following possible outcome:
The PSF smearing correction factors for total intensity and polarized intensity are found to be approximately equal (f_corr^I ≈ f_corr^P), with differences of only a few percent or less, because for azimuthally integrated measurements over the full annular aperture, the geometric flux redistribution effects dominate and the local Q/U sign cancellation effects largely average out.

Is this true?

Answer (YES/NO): NO